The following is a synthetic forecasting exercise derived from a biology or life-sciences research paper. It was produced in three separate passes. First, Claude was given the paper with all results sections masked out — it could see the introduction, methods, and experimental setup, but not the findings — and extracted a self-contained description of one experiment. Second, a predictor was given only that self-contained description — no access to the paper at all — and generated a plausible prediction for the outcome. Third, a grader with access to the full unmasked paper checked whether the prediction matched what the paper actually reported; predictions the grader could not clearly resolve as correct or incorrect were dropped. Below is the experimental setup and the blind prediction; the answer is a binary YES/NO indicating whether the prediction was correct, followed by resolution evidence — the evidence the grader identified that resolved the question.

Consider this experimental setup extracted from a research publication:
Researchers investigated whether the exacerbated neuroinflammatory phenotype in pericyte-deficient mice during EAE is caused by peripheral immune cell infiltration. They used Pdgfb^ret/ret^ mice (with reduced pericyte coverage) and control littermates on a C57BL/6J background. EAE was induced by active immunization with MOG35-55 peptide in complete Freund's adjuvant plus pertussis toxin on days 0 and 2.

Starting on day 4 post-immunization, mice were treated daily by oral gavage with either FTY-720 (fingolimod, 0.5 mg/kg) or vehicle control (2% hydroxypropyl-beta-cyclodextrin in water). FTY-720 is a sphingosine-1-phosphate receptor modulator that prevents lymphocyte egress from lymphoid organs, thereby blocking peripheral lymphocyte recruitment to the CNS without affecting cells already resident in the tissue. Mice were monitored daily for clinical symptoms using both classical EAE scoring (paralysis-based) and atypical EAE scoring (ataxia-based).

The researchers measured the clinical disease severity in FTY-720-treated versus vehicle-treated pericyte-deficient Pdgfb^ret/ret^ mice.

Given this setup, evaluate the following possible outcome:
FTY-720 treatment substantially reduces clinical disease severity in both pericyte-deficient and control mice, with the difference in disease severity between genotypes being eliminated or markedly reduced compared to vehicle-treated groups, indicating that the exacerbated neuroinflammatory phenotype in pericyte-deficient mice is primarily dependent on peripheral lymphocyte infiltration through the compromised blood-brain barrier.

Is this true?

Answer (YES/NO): YES